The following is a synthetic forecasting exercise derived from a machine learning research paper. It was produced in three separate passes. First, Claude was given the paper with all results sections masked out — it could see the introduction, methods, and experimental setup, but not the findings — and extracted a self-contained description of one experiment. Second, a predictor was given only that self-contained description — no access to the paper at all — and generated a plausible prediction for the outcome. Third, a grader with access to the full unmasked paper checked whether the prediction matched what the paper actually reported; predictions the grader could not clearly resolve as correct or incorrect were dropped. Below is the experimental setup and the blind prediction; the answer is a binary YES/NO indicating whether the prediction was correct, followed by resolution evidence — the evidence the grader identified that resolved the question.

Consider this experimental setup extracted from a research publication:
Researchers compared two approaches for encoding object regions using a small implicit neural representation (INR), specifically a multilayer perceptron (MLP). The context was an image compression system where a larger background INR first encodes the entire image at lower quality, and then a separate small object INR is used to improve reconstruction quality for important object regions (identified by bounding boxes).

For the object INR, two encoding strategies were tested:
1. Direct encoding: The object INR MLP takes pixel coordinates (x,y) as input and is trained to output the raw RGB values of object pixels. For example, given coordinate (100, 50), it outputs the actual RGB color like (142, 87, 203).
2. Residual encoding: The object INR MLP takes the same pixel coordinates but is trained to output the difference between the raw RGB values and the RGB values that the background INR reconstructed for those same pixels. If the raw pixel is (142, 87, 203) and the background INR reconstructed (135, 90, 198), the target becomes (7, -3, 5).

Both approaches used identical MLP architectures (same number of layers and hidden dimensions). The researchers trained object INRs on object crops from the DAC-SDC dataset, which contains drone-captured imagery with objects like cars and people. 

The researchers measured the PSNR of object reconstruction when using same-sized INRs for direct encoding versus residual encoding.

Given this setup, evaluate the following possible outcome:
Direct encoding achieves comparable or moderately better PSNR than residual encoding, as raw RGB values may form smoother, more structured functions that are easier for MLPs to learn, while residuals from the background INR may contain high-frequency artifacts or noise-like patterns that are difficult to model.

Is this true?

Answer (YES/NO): NO